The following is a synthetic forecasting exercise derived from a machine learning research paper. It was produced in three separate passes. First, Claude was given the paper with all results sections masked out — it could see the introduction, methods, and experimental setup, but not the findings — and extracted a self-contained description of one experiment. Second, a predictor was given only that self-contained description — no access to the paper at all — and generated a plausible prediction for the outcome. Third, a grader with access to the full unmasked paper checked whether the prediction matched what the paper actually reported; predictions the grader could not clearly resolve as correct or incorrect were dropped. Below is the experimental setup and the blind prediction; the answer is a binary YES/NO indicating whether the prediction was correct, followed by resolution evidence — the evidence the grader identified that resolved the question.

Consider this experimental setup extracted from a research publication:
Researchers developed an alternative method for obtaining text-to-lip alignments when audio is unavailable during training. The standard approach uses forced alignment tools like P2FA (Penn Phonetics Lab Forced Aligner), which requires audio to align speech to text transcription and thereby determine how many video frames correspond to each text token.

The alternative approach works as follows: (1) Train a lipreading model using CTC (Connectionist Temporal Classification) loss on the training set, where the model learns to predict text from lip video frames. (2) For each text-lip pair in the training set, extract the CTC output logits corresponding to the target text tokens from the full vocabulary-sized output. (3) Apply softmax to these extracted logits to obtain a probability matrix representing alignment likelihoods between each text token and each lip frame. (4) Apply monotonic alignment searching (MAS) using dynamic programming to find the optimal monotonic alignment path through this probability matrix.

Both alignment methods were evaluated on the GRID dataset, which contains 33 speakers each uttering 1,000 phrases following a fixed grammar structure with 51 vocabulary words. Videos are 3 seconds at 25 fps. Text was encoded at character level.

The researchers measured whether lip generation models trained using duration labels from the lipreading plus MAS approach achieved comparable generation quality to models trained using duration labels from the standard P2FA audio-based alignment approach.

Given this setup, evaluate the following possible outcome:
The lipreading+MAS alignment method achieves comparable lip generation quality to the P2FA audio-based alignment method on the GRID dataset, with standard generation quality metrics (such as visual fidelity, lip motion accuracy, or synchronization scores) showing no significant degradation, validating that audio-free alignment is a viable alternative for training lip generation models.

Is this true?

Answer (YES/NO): YES